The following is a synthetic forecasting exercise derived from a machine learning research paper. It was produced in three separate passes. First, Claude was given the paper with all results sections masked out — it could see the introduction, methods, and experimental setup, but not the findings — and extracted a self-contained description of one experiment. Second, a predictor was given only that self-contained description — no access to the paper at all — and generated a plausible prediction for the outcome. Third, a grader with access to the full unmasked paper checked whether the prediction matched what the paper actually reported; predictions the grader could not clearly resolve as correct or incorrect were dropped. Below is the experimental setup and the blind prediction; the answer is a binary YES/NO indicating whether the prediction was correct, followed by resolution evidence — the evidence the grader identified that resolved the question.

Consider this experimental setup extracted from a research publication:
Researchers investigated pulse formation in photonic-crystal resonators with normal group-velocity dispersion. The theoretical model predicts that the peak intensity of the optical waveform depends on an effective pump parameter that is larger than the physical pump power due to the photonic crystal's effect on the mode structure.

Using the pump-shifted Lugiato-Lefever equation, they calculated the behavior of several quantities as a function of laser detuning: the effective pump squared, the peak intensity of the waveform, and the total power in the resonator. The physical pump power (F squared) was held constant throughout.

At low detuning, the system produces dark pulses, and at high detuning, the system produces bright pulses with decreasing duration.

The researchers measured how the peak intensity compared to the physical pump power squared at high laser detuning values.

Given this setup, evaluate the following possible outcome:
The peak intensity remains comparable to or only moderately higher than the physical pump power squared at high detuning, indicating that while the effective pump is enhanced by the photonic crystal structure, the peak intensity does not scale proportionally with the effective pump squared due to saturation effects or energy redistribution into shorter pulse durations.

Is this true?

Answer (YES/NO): NO